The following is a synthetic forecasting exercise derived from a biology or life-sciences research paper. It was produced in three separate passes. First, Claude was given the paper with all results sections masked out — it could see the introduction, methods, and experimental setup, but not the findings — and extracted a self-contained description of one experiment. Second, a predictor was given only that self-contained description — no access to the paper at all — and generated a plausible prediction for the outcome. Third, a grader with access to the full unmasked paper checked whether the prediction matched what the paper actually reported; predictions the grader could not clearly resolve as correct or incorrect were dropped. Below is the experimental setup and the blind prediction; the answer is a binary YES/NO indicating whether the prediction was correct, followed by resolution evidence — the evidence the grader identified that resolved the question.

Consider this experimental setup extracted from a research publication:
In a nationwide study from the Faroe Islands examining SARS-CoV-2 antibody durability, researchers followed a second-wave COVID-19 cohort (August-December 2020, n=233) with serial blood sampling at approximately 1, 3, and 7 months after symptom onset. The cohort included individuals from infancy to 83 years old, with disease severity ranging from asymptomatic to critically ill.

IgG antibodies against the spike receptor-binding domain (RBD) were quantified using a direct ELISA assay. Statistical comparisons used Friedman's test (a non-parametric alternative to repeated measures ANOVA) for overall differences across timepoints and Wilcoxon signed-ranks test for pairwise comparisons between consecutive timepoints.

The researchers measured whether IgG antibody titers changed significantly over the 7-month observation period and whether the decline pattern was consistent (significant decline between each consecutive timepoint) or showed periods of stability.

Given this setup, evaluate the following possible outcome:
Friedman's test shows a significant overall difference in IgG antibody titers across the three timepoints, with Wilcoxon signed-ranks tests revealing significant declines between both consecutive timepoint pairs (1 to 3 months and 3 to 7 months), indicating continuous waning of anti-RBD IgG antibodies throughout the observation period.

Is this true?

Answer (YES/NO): YES